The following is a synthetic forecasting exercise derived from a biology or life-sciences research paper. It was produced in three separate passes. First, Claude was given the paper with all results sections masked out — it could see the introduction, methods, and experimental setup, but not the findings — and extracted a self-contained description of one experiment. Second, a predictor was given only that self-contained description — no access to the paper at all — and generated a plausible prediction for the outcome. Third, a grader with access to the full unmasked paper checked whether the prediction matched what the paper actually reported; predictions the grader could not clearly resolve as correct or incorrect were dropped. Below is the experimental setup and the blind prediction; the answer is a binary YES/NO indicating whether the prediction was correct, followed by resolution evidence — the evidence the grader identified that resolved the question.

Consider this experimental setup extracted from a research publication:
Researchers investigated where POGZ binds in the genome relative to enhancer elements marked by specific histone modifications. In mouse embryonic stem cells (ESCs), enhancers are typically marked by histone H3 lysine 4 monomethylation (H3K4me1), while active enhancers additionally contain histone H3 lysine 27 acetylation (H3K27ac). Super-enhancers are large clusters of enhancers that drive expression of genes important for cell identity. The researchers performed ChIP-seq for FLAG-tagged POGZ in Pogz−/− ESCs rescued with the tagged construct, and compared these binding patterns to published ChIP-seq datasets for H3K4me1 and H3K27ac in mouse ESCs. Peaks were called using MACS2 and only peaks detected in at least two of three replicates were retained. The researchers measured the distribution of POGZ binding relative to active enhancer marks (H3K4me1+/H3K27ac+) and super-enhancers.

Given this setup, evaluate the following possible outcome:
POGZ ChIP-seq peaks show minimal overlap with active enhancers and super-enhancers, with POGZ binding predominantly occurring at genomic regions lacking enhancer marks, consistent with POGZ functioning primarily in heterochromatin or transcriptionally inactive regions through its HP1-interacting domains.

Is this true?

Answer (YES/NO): NO